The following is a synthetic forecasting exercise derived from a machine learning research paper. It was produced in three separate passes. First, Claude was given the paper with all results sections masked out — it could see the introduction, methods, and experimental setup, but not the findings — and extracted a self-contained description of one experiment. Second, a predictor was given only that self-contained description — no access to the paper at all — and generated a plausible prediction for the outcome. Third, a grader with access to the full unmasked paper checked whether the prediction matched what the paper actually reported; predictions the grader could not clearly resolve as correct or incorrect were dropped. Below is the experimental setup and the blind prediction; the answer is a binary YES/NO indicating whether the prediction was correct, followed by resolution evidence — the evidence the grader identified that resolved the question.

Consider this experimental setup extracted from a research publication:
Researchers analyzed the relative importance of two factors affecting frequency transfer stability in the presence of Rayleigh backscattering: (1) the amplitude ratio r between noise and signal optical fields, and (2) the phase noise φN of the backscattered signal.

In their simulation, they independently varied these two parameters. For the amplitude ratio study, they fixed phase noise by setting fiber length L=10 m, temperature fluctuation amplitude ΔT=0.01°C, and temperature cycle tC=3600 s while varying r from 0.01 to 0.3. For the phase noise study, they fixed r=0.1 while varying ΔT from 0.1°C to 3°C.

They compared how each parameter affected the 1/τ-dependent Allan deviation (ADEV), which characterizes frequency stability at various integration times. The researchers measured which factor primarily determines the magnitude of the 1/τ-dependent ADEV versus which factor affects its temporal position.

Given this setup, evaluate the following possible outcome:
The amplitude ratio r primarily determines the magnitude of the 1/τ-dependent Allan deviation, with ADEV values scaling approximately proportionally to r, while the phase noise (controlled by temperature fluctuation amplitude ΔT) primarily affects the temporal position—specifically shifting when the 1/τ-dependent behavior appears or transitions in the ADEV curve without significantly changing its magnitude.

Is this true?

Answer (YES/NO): YES